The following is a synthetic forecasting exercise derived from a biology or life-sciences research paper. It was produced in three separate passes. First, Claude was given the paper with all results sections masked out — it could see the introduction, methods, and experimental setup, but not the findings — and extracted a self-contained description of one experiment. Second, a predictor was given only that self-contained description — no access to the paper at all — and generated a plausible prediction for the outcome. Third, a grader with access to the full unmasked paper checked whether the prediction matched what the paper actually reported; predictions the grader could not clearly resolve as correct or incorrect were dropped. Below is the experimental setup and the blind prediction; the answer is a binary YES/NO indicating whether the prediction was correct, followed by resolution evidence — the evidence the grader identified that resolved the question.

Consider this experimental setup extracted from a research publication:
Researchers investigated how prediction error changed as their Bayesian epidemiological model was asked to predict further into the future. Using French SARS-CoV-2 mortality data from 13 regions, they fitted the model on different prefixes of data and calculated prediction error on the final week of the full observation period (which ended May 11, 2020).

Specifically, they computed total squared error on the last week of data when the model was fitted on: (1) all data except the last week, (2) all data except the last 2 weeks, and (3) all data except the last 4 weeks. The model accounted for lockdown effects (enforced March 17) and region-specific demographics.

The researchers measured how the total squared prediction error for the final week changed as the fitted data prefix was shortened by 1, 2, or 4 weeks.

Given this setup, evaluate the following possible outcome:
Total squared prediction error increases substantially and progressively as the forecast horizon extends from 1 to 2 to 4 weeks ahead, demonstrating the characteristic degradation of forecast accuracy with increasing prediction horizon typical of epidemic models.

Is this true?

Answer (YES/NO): YES